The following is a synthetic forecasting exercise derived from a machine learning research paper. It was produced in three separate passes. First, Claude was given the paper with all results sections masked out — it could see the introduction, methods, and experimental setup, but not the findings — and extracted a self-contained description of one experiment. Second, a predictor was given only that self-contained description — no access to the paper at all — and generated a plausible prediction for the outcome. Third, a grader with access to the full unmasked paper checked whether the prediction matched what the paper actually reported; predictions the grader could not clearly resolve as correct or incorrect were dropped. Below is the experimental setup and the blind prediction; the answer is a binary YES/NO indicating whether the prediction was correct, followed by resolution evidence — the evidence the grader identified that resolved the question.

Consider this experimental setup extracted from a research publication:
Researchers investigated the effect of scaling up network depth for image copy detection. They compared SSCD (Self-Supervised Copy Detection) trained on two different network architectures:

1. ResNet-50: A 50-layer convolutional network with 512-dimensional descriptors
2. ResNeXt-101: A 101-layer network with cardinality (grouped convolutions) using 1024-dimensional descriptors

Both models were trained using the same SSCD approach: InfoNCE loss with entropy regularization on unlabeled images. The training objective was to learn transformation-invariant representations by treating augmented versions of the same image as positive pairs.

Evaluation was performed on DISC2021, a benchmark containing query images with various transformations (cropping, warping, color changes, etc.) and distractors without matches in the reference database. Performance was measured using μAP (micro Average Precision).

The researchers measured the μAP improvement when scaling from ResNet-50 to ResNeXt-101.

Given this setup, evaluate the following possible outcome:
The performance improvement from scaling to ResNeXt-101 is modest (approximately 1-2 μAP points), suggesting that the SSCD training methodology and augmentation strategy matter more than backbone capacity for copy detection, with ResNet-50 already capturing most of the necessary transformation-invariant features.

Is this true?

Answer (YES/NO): NO